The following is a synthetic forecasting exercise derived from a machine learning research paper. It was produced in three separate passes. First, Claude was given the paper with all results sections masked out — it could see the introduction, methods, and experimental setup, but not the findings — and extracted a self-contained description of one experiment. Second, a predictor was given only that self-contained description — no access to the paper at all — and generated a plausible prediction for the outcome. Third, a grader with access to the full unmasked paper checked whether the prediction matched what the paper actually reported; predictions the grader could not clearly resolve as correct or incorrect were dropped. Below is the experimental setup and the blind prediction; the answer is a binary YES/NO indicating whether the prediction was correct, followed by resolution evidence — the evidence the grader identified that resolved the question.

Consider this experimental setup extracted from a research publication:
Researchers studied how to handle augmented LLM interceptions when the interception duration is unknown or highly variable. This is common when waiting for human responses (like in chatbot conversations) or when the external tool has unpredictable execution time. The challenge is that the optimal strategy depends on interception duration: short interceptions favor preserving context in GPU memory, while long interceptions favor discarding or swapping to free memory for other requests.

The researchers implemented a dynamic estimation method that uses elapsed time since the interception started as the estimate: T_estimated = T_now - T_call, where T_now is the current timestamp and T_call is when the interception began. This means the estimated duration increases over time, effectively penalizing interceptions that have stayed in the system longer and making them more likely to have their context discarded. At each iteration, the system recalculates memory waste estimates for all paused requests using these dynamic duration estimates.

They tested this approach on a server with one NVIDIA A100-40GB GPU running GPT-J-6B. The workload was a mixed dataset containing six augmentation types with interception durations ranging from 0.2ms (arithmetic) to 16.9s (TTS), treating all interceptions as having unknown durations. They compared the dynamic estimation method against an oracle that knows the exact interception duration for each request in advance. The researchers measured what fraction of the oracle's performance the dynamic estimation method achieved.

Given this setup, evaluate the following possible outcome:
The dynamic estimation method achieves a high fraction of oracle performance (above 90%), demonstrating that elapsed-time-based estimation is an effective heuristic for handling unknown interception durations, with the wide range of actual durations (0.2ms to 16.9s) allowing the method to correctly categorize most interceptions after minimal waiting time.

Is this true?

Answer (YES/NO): YES